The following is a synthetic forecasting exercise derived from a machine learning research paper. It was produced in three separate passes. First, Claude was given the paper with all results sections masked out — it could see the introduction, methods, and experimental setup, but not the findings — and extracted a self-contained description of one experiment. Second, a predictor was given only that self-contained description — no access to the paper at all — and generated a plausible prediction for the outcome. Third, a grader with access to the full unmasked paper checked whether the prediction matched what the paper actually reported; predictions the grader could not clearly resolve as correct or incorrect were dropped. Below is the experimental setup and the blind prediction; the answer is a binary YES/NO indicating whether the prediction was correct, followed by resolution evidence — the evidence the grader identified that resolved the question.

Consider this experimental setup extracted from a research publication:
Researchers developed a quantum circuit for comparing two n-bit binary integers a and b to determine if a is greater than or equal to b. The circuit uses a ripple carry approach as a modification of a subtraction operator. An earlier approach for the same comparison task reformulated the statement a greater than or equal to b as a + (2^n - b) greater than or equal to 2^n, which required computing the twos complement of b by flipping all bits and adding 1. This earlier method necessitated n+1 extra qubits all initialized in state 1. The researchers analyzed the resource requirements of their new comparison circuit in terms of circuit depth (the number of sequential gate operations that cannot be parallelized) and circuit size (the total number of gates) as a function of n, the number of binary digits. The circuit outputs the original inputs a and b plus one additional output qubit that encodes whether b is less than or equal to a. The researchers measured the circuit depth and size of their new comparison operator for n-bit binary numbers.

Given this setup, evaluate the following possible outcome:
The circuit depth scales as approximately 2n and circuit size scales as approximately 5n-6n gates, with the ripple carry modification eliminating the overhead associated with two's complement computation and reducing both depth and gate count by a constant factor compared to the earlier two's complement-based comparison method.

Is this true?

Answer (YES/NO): NO